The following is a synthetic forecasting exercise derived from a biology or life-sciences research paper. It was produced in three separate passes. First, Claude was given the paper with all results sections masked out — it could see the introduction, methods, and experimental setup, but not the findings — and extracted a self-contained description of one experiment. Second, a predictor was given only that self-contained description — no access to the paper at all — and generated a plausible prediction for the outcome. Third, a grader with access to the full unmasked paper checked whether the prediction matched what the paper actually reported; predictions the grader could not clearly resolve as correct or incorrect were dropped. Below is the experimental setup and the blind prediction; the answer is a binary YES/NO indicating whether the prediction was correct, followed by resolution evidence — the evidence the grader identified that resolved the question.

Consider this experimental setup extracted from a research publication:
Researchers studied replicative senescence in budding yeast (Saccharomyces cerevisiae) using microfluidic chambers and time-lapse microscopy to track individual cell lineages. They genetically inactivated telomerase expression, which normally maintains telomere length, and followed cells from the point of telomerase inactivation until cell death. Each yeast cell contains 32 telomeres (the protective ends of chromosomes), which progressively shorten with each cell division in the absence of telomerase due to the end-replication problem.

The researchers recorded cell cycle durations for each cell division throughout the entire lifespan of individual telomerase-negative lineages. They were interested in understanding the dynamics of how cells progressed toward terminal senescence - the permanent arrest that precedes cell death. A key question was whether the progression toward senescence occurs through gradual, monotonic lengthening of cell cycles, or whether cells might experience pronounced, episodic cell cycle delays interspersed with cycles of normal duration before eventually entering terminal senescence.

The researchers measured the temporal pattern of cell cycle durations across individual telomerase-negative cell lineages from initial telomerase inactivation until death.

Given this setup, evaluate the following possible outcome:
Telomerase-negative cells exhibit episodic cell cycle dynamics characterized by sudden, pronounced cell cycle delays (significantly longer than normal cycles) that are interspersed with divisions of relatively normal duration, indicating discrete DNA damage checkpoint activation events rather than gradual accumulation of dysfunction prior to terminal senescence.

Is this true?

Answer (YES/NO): YES